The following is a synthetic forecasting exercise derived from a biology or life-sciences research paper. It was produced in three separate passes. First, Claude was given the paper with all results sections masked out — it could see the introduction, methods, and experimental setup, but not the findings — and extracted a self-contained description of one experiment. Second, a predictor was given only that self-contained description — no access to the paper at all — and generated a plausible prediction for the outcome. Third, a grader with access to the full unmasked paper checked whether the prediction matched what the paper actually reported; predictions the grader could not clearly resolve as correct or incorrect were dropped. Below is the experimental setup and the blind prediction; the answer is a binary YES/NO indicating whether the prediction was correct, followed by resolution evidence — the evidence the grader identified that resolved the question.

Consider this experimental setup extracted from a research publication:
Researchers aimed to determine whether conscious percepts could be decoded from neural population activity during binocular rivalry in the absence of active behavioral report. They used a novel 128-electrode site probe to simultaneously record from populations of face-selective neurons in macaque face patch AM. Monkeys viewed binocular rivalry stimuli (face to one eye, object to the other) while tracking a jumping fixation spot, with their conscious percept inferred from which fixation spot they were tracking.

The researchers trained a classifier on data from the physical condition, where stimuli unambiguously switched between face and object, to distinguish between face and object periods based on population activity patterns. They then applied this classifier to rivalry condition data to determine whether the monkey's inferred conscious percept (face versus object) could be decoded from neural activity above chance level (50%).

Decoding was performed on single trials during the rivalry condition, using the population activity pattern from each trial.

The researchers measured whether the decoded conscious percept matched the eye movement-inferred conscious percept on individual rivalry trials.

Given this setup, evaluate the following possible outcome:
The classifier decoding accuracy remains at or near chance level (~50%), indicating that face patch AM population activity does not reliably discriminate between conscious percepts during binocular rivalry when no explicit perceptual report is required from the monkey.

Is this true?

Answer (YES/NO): NO